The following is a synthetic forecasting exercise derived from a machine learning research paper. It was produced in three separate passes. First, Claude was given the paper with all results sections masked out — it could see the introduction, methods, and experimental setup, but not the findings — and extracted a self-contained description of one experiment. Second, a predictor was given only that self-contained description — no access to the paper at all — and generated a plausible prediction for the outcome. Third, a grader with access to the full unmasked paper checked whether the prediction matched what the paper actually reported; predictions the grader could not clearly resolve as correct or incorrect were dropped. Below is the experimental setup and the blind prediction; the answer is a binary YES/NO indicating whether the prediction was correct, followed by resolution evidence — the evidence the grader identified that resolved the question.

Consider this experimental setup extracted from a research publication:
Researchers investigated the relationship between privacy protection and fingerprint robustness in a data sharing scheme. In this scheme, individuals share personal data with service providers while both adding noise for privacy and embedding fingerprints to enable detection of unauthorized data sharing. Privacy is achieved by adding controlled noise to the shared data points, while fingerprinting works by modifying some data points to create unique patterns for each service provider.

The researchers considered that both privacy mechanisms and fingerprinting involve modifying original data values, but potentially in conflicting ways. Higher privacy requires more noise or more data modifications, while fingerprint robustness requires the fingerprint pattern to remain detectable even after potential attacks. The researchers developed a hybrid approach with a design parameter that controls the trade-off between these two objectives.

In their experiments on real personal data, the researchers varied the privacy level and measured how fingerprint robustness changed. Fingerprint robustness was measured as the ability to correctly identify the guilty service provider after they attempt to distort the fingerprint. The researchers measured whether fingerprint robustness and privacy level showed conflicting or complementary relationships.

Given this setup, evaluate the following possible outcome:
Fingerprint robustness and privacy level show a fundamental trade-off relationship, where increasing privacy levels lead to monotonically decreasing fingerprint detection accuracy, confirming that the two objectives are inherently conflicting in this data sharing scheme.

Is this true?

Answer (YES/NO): YES